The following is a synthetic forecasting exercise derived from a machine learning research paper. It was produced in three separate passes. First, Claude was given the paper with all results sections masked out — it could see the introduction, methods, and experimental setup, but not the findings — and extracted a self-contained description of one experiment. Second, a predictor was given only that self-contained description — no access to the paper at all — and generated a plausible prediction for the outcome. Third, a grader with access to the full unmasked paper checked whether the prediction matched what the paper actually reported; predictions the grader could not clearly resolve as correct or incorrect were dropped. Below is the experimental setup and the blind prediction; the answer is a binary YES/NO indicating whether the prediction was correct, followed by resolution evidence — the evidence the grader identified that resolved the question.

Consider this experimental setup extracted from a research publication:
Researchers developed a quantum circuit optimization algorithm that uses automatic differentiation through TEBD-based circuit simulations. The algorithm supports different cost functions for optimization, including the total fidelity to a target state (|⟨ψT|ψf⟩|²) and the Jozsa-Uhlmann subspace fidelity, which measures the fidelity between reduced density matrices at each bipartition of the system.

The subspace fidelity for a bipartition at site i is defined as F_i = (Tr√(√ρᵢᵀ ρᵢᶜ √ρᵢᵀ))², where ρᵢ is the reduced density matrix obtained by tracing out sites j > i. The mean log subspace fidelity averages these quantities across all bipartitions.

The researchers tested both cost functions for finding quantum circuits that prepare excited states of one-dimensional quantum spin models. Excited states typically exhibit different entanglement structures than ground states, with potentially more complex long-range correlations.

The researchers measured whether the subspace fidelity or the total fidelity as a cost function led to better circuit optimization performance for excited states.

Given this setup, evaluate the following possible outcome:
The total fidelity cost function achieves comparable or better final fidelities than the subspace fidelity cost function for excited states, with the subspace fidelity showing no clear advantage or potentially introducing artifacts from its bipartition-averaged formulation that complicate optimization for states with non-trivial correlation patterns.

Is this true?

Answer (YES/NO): NO